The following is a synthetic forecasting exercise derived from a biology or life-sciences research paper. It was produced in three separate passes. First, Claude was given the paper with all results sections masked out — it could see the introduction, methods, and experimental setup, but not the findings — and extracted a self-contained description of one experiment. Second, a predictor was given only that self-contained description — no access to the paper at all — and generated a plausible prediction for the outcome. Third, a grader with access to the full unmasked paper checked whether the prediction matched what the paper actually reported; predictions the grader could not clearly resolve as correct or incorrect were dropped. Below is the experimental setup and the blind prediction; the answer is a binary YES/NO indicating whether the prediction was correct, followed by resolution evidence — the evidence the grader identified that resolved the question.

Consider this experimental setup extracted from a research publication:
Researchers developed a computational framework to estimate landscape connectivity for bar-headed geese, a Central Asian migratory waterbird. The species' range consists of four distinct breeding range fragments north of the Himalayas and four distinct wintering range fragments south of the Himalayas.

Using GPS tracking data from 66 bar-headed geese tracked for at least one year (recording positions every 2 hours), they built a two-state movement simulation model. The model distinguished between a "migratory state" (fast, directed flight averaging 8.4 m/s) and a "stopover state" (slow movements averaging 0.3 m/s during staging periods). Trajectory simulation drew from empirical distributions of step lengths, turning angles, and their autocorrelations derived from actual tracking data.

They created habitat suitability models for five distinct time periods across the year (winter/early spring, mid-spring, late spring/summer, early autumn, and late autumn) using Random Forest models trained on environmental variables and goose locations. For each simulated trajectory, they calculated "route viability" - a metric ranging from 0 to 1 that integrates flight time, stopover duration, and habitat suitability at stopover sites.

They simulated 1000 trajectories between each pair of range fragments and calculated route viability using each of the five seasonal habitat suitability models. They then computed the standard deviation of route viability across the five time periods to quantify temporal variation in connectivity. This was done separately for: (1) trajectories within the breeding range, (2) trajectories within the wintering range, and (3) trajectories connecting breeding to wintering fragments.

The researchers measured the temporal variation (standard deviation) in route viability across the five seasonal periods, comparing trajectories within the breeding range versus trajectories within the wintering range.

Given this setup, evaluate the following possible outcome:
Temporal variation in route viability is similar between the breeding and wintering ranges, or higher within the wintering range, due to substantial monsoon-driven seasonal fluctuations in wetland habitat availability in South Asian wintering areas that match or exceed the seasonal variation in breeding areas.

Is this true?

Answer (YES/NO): NO